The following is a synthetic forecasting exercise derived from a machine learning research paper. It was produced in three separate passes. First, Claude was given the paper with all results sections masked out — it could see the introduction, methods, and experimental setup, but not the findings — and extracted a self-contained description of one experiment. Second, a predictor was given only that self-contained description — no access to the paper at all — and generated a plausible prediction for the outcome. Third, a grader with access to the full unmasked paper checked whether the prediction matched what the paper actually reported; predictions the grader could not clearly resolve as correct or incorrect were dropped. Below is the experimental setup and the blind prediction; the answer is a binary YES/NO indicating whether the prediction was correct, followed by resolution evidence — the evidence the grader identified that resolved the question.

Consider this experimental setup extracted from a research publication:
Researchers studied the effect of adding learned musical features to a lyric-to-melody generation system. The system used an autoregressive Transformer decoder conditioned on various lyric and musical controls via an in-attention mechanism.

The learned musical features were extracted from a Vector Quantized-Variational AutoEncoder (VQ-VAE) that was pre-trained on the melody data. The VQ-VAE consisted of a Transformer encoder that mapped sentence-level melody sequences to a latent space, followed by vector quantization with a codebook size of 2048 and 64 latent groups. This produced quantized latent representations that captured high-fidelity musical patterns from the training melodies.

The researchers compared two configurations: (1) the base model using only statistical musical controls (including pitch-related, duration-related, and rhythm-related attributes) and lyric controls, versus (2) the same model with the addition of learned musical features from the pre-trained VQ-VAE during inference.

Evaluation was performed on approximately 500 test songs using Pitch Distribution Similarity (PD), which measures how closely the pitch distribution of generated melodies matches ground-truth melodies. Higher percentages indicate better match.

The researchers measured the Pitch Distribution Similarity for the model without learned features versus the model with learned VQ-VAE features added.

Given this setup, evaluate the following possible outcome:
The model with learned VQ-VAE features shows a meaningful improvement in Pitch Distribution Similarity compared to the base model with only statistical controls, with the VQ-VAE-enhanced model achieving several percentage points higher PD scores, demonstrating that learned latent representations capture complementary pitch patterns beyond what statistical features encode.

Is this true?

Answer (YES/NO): YES